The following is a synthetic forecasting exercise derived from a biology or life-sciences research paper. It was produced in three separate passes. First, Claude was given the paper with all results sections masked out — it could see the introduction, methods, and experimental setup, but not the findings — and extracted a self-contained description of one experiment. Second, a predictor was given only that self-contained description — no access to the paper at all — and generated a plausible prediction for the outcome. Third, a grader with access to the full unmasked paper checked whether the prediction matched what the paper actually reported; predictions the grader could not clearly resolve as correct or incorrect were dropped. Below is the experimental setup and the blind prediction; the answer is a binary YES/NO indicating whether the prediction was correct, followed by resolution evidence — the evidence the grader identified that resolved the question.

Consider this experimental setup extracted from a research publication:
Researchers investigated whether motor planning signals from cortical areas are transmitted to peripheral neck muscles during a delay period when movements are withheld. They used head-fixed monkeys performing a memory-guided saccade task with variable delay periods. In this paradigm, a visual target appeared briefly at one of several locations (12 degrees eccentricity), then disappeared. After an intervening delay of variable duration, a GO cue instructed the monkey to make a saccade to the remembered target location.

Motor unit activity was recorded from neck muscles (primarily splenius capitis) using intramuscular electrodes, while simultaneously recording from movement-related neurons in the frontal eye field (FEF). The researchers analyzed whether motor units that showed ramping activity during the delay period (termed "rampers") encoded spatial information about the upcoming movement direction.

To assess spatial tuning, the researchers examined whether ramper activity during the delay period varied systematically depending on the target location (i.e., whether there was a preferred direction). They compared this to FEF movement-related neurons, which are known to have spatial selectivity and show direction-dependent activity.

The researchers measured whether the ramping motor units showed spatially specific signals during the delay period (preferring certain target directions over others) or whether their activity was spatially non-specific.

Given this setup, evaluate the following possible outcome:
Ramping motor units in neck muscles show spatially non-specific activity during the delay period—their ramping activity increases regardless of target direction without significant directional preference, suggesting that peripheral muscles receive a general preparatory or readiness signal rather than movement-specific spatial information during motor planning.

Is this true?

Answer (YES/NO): YES